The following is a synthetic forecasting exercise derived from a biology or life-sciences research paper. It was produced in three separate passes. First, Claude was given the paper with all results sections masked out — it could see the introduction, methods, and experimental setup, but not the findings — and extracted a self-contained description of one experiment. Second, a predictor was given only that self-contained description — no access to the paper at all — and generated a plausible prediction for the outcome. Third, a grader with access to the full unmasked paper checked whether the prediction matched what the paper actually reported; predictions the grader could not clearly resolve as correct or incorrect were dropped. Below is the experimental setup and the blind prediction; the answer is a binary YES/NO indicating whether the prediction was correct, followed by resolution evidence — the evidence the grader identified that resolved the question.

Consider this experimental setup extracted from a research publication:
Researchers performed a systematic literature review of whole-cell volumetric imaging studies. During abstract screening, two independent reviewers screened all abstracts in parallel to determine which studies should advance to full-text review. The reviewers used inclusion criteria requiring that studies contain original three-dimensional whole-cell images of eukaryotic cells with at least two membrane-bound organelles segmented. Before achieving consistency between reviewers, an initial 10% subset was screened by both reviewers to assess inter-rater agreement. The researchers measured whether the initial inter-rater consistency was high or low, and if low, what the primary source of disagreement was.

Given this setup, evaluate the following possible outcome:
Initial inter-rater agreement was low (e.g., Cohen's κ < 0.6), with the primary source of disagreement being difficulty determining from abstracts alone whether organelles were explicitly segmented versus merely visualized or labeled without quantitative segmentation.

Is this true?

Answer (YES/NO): NO